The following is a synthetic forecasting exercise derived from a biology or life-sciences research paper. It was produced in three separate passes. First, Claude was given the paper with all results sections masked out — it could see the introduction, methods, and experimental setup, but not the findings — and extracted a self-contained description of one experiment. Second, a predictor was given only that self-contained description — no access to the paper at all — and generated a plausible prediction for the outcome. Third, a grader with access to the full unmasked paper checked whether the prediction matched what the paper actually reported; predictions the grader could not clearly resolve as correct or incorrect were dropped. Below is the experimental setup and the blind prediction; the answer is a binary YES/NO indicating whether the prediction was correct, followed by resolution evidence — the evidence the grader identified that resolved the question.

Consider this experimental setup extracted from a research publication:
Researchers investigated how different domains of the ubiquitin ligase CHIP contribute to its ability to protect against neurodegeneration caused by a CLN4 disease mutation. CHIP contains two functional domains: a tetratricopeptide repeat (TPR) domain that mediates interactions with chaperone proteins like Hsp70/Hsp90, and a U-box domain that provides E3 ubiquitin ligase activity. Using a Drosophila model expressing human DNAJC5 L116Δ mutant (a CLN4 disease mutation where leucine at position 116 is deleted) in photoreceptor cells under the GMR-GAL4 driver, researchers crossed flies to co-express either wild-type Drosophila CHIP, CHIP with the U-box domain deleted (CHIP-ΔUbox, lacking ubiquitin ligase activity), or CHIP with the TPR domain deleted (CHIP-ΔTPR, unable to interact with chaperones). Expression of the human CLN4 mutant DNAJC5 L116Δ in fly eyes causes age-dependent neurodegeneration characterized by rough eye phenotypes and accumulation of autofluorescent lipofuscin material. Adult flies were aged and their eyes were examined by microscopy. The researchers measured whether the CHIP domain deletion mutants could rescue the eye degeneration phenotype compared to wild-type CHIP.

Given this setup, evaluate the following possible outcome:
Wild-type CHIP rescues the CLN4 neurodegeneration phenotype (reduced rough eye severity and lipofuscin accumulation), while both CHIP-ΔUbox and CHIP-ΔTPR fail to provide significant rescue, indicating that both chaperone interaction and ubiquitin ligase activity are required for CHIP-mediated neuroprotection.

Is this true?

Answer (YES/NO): YES